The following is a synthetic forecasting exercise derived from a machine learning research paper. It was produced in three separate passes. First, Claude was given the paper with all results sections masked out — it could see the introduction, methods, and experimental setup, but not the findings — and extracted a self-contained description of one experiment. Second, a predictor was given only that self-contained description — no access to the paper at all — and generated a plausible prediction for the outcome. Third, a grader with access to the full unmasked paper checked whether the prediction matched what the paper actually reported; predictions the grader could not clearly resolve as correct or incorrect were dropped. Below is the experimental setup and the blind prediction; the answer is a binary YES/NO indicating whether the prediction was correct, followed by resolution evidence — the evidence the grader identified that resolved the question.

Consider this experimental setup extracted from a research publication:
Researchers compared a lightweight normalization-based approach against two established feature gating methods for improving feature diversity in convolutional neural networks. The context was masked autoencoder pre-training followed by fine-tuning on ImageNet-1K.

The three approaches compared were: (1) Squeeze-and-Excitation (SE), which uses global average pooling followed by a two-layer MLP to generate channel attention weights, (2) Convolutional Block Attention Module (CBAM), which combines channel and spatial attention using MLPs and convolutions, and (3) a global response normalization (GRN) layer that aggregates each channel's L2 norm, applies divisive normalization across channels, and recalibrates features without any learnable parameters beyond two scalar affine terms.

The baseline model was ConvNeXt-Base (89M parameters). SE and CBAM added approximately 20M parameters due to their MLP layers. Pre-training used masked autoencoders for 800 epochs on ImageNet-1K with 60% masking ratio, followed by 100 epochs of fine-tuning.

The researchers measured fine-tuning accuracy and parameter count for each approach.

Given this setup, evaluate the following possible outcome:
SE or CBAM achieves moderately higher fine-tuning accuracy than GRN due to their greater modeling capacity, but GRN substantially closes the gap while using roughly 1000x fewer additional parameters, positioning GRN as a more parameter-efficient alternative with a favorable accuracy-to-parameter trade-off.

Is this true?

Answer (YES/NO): NO